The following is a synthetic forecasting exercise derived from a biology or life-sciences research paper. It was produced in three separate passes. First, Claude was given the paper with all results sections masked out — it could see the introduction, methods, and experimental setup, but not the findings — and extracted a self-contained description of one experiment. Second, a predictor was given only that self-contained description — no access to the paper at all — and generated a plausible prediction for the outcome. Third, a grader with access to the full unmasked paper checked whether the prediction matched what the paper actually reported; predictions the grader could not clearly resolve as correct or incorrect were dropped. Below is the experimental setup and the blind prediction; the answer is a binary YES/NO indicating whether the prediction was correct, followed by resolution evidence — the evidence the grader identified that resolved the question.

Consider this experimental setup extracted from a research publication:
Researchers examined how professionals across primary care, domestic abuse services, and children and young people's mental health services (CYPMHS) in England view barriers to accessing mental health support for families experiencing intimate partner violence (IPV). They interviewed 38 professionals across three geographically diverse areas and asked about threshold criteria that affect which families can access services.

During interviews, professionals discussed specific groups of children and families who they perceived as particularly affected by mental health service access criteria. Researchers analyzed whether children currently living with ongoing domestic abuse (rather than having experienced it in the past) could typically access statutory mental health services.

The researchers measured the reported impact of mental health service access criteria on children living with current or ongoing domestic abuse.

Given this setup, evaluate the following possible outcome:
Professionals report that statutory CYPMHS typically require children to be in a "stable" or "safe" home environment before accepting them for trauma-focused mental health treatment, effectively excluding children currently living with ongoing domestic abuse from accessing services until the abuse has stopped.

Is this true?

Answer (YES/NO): YES